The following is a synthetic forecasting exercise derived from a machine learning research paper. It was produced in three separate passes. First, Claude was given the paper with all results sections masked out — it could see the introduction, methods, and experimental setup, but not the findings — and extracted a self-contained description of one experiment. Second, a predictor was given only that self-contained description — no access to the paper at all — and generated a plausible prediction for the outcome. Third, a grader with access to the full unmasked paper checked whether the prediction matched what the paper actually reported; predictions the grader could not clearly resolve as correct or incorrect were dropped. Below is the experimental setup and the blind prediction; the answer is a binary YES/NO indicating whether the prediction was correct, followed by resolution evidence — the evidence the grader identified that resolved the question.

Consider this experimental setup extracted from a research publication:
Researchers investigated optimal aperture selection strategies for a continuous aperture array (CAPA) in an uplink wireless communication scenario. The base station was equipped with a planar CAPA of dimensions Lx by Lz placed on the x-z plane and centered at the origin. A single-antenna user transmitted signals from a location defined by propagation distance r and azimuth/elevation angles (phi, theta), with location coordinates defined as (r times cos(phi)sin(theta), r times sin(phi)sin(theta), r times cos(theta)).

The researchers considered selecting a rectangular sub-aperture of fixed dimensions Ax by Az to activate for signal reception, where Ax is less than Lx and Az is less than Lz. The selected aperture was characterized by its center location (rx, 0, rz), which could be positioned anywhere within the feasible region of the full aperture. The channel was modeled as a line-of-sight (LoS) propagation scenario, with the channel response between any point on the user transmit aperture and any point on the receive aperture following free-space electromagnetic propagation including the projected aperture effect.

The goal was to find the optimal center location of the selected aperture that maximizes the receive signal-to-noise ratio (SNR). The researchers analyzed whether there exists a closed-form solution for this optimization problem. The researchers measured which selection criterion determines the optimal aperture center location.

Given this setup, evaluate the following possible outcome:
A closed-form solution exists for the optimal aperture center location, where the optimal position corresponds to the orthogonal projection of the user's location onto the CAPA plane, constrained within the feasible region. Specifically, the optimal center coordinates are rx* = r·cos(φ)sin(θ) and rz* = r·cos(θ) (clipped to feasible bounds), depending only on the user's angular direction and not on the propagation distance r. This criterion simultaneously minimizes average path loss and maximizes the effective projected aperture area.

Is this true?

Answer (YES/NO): NO